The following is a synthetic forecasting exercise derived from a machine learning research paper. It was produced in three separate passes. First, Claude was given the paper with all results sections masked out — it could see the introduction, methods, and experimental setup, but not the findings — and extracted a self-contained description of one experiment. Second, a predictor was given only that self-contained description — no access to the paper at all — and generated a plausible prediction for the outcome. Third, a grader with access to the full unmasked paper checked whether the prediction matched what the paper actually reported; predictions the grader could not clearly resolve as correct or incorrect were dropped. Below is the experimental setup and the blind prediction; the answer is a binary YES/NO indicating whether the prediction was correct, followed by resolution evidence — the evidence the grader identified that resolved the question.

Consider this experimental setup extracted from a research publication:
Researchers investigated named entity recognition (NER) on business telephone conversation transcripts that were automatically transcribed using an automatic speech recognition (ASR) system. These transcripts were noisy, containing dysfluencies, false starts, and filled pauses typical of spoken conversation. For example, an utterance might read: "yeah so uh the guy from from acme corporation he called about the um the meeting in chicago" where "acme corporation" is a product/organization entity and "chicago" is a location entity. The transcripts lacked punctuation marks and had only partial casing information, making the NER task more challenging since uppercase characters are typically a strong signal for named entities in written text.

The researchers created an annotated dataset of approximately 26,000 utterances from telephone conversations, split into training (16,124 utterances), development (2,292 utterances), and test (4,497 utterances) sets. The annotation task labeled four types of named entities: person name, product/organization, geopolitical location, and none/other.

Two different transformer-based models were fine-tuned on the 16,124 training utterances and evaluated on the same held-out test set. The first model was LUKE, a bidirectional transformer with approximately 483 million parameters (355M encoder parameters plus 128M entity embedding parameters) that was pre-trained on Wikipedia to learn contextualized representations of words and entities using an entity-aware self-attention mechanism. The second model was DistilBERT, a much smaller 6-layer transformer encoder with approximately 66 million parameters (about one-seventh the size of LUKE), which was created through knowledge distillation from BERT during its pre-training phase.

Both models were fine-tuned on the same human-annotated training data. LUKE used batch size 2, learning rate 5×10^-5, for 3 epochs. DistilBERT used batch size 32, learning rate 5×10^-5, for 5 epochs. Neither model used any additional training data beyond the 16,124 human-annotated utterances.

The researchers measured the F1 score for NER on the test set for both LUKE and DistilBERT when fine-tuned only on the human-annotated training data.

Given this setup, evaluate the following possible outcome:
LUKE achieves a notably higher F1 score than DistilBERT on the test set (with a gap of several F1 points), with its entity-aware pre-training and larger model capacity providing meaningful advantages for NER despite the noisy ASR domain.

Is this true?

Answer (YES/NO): YES